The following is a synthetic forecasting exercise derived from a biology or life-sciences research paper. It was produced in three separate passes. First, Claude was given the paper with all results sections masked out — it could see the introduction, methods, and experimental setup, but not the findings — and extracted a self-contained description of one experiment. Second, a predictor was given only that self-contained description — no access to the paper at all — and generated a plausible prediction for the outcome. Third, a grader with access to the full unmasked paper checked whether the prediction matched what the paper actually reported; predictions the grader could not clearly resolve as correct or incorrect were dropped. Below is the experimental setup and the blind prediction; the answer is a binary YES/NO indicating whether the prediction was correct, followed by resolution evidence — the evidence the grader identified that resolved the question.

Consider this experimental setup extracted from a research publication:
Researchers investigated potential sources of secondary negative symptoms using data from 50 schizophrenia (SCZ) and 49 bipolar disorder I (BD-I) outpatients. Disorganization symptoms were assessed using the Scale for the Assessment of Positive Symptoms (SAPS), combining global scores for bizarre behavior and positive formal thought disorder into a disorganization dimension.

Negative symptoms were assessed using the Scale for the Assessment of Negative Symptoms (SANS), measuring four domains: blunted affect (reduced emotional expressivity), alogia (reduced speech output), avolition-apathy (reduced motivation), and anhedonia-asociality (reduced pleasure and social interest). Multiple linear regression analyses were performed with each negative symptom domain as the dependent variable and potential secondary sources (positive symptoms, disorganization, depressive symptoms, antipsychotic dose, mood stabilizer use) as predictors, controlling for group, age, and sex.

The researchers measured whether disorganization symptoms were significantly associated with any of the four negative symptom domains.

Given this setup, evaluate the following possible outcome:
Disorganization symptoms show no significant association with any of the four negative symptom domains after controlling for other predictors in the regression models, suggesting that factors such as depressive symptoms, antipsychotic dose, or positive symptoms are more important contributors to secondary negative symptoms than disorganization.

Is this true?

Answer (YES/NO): NO